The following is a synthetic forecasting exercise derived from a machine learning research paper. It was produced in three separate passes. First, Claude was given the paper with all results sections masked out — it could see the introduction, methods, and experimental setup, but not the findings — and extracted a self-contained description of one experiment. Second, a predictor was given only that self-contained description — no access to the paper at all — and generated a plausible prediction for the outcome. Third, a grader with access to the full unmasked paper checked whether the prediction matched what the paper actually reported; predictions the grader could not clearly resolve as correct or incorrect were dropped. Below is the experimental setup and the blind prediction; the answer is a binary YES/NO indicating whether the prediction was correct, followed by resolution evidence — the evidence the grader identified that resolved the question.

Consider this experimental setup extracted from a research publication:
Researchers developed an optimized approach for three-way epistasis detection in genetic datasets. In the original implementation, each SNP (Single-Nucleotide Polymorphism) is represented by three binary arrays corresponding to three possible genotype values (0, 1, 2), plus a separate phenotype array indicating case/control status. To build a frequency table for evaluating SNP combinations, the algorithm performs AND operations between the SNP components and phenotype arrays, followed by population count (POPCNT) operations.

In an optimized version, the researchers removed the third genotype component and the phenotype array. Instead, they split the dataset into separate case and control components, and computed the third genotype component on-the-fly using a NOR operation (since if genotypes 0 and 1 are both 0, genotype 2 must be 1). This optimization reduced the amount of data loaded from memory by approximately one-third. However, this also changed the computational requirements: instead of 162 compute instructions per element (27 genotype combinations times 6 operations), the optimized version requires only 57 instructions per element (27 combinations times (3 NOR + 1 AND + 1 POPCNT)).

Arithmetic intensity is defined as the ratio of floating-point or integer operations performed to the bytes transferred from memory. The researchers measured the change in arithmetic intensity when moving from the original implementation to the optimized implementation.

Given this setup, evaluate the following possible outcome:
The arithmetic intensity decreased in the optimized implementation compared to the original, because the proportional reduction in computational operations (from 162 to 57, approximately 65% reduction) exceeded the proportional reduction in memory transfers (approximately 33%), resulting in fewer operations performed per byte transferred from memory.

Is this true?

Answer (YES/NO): YES